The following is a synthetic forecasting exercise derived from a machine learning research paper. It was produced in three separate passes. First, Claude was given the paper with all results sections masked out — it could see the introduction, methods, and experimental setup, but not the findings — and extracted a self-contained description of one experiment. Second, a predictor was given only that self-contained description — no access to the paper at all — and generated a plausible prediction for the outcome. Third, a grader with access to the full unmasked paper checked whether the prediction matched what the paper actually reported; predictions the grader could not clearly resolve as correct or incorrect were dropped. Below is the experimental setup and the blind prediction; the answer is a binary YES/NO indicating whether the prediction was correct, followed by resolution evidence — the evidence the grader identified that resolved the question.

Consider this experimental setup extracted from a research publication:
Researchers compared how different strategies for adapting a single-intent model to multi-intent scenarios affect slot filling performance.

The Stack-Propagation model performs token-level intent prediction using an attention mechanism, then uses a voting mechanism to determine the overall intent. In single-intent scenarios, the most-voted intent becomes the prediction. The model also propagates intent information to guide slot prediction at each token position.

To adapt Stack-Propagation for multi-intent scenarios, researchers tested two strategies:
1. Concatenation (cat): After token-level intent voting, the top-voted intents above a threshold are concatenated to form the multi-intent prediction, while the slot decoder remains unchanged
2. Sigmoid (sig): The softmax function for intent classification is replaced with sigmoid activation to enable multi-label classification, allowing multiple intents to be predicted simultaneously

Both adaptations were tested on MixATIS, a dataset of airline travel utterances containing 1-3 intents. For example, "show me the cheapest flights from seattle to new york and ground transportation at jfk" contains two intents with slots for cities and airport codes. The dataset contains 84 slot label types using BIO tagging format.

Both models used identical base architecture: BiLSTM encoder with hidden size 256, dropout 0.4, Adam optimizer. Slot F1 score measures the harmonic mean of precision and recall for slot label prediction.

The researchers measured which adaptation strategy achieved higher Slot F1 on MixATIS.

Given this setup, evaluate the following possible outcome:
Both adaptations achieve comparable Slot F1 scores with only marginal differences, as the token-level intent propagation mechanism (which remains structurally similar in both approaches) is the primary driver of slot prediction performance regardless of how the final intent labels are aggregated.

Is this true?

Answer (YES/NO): NO